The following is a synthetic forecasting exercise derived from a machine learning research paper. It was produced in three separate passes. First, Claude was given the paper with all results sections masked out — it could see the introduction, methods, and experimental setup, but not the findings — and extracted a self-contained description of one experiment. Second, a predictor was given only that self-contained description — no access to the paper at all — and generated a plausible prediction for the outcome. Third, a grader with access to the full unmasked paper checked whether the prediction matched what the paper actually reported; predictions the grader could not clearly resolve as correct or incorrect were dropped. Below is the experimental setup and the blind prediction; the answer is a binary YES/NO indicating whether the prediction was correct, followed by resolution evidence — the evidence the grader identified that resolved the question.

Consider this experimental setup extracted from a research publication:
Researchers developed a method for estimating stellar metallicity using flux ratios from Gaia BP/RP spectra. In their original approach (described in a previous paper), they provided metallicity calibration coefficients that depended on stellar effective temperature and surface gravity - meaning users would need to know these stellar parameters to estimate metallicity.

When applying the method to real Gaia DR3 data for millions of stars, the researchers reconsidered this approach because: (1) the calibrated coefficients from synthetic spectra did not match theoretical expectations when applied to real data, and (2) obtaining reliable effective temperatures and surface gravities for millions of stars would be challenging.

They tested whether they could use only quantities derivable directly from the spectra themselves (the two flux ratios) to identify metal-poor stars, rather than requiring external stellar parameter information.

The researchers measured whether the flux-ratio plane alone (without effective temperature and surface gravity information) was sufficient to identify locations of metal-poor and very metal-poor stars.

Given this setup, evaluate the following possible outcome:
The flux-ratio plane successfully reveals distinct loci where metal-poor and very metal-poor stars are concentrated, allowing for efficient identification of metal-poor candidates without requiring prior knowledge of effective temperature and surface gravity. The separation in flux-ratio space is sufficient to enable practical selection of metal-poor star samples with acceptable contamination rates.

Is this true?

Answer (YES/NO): YES